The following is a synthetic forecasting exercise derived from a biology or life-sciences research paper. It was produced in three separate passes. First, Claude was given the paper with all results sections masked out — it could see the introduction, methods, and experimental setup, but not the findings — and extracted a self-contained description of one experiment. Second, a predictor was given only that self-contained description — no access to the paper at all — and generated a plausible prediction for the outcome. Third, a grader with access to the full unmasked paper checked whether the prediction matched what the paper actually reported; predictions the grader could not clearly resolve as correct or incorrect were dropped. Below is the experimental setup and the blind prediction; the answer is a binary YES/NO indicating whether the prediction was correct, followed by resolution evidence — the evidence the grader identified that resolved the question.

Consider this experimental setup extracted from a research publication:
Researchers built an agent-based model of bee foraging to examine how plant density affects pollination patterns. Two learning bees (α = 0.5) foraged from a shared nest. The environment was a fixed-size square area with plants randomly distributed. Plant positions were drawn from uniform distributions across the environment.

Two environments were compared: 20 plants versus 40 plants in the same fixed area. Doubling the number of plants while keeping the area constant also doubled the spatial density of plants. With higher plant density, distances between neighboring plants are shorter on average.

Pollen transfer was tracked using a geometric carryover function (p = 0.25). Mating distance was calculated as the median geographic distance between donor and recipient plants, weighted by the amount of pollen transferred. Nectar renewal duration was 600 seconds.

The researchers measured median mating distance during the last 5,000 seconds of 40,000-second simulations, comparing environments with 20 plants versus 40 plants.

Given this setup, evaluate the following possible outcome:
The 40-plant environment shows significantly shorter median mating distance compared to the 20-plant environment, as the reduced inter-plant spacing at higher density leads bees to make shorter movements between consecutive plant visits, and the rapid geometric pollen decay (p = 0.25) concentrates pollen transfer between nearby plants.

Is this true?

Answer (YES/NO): YES